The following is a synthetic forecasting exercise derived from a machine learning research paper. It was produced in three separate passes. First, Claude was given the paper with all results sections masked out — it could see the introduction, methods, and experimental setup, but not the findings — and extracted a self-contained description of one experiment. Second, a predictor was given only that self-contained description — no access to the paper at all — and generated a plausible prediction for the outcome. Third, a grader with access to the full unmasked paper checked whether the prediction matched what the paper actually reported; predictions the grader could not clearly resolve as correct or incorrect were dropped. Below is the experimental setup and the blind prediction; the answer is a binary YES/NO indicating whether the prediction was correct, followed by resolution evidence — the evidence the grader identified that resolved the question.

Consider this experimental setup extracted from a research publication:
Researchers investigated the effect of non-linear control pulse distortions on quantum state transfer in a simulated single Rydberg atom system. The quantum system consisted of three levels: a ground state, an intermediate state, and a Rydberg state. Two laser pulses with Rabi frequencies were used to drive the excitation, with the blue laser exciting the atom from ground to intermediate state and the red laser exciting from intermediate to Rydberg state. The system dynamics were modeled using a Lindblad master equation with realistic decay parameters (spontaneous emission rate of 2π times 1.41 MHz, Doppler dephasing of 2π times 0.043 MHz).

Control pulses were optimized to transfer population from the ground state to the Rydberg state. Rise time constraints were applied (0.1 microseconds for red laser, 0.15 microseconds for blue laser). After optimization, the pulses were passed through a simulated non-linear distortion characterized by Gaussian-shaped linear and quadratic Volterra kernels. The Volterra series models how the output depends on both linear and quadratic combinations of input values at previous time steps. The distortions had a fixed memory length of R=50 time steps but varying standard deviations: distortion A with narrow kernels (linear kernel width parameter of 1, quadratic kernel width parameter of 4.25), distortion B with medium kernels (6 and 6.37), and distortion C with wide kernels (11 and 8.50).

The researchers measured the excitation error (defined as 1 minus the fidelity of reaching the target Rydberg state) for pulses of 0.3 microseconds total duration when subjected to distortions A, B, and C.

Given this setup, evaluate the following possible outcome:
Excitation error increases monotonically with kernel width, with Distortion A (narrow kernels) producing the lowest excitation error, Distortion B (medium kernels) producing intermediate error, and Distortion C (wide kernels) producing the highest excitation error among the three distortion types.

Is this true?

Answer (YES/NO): YES